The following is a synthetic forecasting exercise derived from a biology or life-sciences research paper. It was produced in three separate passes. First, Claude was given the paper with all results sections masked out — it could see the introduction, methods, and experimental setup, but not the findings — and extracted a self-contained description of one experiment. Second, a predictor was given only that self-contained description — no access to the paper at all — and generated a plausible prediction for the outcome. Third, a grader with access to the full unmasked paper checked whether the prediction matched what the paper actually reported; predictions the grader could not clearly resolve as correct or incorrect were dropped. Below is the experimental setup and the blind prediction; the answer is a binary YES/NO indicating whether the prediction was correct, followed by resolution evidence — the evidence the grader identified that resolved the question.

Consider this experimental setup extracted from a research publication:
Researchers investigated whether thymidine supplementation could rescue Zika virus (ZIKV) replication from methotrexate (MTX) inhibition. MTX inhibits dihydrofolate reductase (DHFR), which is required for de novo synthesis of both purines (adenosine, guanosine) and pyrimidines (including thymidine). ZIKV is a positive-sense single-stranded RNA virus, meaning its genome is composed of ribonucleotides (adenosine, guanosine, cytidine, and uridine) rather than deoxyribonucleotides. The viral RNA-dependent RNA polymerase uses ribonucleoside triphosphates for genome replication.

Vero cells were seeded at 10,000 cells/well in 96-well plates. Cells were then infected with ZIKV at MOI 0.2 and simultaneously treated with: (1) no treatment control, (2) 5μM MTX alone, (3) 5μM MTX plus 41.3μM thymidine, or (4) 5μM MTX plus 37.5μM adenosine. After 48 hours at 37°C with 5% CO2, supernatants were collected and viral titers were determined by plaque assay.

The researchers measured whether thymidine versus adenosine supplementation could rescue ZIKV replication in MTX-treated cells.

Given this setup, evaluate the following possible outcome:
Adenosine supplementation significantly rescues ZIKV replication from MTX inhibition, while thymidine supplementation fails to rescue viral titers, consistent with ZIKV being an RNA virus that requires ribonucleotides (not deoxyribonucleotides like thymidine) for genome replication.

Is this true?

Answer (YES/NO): YES